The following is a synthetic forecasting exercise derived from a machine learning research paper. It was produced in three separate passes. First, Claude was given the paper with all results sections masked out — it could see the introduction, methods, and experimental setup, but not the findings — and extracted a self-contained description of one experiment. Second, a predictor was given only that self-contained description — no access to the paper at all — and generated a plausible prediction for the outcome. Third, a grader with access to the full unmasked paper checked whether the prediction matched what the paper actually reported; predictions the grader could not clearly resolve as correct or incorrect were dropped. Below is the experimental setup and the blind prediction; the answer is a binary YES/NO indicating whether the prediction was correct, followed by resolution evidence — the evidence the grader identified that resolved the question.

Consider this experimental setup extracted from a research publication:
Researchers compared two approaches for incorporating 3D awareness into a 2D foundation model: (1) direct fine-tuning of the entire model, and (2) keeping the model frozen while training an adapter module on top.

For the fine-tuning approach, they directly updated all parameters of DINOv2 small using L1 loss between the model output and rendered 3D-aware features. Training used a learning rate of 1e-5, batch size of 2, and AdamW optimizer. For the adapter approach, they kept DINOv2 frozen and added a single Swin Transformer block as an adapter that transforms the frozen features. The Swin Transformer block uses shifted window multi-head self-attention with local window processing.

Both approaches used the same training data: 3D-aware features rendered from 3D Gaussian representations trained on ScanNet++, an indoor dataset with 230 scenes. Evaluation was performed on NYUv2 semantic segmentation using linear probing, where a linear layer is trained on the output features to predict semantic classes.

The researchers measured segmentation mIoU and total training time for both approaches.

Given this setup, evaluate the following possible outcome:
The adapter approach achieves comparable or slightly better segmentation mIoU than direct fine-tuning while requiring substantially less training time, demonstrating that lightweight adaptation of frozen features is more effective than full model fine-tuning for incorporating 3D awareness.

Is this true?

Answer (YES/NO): NO